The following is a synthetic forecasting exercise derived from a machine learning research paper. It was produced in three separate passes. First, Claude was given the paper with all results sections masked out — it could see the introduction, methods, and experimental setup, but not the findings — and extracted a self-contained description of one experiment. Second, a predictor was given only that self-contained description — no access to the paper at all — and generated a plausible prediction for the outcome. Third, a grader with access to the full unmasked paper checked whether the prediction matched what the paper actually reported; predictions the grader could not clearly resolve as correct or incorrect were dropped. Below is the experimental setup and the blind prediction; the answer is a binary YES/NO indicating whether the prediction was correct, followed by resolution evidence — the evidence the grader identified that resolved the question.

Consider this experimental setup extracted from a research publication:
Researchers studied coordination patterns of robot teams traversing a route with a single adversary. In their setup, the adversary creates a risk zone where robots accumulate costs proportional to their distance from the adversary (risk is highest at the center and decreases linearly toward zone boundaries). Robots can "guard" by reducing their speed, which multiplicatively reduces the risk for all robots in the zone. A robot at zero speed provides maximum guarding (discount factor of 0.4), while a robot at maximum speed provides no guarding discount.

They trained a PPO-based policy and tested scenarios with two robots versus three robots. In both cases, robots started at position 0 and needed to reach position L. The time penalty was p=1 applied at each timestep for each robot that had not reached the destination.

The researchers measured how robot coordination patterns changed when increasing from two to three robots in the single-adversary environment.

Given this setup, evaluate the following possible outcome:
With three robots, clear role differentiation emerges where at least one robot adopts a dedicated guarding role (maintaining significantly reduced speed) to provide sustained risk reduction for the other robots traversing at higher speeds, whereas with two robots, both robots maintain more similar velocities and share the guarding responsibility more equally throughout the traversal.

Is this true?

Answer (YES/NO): NO